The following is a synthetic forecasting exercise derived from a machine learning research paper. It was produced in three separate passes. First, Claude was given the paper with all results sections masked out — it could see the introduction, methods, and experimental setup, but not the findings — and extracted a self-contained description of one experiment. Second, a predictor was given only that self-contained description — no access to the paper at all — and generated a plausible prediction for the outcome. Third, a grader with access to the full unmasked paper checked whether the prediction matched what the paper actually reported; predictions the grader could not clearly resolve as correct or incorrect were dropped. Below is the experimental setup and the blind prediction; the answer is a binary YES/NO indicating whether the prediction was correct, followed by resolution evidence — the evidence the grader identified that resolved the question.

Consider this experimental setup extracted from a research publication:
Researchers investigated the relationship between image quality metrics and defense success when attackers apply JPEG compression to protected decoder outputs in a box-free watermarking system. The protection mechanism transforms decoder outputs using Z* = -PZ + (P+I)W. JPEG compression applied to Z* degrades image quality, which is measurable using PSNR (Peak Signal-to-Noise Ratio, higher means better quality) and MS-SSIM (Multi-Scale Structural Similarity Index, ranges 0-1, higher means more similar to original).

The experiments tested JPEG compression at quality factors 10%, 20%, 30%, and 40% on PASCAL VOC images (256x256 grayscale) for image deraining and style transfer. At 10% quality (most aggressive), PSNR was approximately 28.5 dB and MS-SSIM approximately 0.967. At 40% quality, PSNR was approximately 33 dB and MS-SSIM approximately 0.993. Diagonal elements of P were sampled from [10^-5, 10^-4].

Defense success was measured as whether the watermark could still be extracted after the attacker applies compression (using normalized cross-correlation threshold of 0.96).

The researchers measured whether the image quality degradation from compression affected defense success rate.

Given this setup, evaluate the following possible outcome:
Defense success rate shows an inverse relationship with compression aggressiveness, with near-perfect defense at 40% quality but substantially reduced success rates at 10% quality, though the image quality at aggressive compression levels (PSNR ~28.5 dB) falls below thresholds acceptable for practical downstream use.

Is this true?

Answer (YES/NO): NO